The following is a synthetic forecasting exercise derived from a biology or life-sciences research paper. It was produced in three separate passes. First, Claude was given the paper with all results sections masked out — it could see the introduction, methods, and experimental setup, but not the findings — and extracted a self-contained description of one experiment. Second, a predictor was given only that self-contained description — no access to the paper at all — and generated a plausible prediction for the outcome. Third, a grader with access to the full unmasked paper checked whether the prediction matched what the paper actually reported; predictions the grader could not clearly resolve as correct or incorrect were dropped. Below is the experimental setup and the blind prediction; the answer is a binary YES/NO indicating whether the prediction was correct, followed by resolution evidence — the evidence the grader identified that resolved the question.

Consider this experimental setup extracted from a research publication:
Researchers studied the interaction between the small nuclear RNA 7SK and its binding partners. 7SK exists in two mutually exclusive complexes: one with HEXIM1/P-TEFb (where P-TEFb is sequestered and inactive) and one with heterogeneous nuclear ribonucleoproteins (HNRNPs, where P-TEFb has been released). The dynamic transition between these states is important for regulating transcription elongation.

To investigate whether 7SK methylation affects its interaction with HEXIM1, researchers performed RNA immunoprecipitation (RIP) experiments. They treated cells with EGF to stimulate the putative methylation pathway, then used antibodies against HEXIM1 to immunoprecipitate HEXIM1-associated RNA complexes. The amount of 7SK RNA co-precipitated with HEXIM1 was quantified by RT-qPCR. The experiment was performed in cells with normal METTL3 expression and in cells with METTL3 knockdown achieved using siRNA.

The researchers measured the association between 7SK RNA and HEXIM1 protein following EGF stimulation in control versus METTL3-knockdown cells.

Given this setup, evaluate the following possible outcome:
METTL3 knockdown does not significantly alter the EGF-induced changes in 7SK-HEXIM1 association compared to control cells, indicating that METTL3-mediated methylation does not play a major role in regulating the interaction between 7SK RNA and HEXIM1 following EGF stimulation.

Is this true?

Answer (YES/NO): NO